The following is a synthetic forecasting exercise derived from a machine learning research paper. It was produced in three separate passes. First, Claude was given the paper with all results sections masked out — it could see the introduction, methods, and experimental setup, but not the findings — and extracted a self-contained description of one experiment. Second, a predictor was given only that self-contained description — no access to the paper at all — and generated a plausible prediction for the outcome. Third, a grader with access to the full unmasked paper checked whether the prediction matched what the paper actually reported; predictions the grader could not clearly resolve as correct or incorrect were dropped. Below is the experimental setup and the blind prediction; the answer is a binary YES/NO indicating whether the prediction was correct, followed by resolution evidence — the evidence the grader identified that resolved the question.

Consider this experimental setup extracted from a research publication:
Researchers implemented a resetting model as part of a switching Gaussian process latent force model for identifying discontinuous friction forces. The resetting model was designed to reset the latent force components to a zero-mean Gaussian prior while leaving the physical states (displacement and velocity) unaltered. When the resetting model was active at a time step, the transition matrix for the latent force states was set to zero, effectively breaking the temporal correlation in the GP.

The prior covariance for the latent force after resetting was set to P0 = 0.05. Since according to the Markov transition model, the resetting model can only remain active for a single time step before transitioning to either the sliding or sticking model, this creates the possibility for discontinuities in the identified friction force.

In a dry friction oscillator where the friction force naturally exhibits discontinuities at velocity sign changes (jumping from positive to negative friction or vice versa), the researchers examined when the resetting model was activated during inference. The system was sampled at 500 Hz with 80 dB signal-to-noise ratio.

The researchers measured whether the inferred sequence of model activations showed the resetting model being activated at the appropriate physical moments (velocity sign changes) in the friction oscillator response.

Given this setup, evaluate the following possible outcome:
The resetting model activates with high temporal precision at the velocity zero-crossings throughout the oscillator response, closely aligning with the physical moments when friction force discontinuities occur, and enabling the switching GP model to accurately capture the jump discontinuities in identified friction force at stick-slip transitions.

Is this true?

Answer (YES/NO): NO